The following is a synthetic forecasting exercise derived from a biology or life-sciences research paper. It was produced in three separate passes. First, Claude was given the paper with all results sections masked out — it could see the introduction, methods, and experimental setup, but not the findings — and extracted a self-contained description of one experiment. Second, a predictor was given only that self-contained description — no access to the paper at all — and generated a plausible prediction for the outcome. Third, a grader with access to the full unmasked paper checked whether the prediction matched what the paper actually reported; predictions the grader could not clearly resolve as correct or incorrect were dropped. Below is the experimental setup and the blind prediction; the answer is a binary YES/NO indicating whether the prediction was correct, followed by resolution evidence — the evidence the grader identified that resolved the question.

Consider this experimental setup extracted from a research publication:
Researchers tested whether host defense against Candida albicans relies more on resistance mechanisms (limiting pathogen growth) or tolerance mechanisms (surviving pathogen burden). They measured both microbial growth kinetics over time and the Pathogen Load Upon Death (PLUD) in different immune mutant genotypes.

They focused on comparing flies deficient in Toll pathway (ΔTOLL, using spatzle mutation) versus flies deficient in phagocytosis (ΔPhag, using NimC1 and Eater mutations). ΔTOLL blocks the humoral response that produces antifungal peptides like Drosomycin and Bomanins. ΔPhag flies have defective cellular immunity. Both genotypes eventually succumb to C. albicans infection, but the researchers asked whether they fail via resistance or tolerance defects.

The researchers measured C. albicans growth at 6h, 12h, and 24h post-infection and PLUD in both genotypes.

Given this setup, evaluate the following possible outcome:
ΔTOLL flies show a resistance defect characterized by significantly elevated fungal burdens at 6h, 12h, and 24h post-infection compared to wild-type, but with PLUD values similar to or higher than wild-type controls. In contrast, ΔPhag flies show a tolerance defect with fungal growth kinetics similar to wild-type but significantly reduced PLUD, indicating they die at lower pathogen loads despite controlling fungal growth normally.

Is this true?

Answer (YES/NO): NO